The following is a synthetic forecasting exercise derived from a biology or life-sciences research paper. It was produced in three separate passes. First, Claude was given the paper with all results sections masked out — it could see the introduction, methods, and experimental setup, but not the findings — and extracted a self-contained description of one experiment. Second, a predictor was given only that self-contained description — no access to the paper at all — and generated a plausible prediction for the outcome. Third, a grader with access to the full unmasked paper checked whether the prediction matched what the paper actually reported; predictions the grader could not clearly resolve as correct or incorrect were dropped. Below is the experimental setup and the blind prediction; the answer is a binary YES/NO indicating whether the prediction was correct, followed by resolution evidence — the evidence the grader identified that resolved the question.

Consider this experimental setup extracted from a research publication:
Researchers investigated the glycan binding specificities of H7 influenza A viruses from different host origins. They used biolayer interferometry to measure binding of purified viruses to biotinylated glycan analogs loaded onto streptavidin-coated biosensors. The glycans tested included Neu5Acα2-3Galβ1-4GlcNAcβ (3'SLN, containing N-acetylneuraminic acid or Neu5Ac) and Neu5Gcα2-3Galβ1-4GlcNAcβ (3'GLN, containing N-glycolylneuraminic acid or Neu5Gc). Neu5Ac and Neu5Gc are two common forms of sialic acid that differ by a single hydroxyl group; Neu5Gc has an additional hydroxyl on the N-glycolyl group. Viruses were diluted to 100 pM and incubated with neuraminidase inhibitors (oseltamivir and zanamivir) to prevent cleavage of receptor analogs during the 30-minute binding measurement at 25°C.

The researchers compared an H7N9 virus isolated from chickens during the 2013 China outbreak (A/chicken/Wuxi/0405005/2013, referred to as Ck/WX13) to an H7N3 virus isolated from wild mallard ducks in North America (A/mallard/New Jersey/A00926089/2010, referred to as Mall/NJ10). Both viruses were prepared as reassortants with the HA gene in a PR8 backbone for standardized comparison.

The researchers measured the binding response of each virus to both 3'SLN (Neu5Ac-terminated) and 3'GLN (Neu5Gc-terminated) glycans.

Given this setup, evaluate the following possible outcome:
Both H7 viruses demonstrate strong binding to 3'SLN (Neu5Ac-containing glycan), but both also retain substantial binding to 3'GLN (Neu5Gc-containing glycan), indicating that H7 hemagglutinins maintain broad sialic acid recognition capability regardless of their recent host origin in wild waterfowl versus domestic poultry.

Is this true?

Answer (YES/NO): NO